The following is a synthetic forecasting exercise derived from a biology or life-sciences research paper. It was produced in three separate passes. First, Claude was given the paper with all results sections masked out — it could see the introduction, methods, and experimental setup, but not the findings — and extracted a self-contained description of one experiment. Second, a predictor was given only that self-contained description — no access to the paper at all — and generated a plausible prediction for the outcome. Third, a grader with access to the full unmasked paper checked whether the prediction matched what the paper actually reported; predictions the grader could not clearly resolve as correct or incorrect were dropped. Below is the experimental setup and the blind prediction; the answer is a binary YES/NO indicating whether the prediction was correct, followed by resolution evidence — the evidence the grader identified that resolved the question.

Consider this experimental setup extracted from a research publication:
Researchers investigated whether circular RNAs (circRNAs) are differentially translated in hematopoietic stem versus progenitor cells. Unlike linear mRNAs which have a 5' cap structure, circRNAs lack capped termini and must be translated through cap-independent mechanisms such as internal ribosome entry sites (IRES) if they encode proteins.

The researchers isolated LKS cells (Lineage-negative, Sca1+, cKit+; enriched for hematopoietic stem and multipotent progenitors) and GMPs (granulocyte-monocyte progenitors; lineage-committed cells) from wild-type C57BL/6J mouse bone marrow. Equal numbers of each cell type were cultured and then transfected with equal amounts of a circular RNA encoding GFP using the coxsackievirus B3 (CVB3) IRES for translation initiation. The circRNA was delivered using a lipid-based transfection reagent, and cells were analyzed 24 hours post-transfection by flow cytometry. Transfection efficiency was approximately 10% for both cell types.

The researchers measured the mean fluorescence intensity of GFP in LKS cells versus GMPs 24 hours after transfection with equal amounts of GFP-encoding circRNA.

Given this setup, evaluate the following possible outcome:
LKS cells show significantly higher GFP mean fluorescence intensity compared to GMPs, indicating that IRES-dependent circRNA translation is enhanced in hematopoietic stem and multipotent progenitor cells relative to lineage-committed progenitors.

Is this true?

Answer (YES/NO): NO